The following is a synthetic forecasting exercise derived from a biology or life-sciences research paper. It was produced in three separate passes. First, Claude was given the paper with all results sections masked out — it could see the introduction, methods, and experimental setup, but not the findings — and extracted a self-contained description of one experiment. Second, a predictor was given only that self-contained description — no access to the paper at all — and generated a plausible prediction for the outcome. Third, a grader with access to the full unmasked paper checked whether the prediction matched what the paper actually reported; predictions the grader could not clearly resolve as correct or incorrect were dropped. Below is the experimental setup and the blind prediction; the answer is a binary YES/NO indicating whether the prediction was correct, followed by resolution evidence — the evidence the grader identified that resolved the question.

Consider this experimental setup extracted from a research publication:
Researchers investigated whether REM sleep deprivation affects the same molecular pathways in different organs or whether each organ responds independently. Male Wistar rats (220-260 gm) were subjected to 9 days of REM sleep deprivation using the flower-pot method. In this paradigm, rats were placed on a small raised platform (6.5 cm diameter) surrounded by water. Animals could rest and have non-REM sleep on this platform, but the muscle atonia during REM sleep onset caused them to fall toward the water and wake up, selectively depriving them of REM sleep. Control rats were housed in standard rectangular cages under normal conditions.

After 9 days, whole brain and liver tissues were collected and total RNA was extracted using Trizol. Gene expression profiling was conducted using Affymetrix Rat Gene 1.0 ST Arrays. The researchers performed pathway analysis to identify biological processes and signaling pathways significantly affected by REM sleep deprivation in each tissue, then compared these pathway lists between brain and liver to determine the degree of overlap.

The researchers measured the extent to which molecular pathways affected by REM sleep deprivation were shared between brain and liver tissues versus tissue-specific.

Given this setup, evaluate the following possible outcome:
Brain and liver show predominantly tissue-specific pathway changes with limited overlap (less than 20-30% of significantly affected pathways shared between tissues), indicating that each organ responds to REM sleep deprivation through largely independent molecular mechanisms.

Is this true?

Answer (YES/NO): YES